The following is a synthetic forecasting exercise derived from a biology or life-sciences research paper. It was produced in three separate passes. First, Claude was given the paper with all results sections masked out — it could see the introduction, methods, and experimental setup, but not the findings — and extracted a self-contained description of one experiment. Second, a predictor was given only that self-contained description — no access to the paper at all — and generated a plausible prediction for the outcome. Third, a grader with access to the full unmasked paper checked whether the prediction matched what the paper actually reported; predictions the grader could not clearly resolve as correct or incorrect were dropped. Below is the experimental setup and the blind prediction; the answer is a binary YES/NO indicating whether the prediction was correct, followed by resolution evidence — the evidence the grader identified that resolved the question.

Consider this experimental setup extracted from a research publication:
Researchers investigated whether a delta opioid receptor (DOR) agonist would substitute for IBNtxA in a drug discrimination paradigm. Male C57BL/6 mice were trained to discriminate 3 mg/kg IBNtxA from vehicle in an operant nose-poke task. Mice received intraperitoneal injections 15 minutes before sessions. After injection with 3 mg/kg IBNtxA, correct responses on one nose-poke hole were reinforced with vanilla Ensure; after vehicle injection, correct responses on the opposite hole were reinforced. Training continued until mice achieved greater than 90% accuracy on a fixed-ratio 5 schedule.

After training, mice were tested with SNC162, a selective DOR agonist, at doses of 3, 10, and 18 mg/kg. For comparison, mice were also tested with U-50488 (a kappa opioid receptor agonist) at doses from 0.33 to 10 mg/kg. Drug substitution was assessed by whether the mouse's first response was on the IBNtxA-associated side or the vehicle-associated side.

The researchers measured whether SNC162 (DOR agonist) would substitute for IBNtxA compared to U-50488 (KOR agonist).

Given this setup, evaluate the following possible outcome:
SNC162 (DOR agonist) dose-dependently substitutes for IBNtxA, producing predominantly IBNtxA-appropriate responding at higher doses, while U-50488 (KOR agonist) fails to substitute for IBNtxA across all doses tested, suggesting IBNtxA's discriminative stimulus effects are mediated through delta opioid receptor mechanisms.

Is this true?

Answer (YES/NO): NO